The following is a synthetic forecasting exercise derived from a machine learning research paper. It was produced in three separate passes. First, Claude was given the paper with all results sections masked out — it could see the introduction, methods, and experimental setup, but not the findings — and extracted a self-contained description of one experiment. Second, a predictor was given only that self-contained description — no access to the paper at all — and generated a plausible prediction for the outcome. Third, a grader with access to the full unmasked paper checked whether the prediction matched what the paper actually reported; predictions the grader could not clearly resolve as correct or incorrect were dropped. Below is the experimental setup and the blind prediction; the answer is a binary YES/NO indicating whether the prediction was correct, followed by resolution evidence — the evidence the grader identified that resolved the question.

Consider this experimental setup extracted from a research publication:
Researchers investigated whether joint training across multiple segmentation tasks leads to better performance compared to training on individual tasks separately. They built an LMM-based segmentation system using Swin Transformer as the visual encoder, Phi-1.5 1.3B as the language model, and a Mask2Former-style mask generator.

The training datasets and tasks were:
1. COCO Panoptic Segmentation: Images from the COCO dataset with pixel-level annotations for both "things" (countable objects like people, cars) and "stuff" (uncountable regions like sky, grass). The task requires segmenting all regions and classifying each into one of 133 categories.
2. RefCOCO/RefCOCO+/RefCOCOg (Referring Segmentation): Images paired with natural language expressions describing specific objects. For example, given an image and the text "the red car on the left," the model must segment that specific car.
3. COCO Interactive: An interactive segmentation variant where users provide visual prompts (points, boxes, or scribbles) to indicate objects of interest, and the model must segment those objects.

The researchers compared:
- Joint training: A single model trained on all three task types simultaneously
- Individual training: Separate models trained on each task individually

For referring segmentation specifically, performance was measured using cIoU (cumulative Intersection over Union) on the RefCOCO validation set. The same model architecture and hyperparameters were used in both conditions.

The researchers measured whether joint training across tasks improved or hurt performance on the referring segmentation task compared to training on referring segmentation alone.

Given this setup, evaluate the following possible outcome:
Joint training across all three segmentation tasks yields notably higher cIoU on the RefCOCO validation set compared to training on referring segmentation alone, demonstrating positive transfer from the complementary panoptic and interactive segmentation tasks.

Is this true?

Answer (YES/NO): YES